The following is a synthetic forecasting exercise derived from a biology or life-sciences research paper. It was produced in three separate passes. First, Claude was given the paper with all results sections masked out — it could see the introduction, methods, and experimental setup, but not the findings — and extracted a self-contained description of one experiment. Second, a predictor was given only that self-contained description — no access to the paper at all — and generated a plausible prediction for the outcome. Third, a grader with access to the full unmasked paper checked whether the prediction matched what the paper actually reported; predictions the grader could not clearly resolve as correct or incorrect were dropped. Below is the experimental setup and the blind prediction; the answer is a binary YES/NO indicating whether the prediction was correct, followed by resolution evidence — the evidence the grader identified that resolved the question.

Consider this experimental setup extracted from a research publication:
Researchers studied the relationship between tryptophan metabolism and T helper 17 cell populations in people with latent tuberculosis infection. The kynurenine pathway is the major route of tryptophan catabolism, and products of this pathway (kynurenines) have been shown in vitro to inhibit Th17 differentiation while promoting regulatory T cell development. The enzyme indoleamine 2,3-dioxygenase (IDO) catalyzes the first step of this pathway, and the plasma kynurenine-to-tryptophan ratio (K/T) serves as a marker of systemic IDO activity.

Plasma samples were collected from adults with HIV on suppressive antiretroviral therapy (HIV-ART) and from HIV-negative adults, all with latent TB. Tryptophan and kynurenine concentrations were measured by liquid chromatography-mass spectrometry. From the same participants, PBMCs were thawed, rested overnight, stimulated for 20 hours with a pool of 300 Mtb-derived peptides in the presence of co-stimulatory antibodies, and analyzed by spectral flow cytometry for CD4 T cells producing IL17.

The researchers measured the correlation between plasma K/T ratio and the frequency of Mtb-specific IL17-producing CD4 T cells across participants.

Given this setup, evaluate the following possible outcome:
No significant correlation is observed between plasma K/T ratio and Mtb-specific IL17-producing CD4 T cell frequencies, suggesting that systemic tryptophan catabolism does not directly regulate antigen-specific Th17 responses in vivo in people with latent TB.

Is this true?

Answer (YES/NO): YES